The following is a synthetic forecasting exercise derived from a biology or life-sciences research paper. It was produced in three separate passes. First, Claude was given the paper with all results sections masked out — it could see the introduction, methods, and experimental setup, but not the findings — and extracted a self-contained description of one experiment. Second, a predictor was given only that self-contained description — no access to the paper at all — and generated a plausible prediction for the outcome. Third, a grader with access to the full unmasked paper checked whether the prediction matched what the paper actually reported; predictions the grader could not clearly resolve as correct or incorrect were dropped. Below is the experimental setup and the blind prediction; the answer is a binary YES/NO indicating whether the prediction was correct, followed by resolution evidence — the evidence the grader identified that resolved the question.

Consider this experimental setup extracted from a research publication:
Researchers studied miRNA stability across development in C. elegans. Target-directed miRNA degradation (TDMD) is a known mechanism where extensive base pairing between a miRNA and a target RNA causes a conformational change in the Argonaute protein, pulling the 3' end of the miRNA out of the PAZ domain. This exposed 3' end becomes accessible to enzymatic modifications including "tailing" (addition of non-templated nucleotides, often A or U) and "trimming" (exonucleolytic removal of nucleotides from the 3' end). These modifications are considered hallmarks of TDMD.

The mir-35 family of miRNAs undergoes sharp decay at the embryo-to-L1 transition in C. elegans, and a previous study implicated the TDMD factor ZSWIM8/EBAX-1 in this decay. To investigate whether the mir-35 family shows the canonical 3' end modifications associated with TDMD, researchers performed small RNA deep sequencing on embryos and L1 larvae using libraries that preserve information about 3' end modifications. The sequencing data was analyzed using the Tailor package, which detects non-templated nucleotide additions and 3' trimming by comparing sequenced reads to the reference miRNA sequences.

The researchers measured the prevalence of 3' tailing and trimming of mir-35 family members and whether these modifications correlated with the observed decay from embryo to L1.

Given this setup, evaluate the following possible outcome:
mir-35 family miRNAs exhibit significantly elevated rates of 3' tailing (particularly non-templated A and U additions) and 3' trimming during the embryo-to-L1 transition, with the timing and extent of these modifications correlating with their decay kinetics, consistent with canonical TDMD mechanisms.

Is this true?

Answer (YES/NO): NO